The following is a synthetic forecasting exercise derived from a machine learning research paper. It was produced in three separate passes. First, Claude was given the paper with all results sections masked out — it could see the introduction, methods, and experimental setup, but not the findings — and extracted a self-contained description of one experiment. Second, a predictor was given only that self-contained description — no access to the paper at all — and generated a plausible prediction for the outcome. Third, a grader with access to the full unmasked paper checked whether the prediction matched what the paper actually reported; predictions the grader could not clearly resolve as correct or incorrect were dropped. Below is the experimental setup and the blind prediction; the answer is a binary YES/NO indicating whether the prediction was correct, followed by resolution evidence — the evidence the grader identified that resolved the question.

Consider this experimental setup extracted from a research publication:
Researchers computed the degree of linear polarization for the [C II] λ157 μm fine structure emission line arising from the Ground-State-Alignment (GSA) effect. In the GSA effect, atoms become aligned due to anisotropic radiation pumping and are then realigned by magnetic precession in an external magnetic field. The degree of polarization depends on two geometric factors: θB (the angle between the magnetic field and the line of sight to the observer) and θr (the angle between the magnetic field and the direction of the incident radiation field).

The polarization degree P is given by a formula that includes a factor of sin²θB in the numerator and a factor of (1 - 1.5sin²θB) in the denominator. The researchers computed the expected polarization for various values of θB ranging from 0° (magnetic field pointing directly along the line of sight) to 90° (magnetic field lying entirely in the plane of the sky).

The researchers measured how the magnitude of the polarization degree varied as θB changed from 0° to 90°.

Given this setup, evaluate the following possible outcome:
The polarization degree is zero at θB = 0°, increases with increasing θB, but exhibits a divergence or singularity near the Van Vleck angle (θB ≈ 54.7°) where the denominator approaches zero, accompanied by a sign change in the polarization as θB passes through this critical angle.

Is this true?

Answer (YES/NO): NO